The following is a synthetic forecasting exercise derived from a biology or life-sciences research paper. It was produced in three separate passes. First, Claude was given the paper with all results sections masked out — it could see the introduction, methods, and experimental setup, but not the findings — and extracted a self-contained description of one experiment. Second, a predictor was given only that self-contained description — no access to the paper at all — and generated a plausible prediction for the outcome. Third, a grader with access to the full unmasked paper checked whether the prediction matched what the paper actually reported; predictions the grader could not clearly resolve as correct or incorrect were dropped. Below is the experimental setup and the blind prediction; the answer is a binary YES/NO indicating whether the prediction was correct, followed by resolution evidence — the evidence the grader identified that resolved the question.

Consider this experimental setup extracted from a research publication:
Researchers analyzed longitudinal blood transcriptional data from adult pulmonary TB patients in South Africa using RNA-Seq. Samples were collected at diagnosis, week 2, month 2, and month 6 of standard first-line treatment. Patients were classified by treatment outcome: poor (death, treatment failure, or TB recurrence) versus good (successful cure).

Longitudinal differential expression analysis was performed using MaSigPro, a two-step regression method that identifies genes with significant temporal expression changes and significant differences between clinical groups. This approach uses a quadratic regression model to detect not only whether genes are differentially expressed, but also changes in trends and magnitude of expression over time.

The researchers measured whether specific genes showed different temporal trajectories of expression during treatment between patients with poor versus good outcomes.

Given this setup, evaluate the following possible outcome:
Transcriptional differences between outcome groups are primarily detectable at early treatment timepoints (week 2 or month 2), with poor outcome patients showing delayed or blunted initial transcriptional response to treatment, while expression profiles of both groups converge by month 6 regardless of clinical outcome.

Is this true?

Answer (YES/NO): NO